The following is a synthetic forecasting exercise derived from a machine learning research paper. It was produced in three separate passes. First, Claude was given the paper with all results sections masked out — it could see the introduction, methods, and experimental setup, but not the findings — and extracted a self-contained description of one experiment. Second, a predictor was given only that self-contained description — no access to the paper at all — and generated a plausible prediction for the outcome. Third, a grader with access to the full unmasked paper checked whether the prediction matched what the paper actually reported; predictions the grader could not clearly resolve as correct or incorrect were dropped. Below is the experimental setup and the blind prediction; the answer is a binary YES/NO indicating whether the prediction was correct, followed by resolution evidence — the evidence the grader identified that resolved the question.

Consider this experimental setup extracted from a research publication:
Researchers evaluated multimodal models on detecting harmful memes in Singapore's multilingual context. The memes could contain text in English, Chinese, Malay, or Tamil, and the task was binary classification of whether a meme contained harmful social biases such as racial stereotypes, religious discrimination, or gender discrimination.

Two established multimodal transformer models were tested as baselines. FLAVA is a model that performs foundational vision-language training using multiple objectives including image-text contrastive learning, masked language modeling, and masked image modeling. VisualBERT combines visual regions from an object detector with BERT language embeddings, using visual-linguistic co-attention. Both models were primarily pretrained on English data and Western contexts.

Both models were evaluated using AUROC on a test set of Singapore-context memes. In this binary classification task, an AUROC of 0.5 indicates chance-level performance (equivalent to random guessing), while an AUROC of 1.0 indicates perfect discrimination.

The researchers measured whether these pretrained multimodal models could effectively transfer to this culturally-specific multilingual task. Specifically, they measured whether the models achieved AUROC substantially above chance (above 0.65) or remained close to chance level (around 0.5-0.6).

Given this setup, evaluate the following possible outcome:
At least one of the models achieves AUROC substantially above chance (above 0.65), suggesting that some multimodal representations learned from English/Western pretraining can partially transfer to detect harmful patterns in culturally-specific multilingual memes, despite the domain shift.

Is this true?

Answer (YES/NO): NO